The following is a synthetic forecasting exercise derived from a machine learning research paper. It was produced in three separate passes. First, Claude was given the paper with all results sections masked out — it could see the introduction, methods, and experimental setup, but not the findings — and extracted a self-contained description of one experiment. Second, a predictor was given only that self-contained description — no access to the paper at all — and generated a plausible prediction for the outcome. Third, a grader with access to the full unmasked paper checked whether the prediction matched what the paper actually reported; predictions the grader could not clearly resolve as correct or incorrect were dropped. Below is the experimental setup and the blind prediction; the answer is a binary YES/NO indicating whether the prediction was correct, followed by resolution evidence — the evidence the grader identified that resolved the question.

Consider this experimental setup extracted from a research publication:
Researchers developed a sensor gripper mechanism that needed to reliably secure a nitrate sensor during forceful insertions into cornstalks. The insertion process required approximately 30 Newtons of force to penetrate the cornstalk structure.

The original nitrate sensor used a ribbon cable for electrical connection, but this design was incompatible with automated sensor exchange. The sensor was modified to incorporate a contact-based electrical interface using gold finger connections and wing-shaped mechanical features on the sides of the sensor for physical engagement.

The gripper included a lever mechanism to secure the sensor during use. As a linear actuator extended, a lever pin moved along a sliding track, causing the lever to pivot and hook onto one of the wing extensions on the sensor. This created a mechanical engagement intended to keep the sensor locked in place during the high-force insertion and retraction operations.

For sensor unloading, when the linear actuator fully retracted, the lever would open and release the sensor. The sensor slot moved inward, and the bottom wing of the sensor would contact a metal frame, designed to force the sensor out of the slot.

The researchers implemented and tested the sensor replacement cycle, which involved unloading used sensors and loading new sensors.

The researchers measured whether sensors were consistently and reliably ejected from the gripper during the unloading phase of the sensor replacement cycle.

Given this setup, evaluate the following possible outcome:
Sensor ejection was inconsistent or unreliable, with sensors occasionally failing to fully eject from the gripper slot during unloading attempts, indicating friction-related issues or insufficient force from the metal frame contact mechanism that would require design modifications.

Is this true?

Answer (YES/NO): NO